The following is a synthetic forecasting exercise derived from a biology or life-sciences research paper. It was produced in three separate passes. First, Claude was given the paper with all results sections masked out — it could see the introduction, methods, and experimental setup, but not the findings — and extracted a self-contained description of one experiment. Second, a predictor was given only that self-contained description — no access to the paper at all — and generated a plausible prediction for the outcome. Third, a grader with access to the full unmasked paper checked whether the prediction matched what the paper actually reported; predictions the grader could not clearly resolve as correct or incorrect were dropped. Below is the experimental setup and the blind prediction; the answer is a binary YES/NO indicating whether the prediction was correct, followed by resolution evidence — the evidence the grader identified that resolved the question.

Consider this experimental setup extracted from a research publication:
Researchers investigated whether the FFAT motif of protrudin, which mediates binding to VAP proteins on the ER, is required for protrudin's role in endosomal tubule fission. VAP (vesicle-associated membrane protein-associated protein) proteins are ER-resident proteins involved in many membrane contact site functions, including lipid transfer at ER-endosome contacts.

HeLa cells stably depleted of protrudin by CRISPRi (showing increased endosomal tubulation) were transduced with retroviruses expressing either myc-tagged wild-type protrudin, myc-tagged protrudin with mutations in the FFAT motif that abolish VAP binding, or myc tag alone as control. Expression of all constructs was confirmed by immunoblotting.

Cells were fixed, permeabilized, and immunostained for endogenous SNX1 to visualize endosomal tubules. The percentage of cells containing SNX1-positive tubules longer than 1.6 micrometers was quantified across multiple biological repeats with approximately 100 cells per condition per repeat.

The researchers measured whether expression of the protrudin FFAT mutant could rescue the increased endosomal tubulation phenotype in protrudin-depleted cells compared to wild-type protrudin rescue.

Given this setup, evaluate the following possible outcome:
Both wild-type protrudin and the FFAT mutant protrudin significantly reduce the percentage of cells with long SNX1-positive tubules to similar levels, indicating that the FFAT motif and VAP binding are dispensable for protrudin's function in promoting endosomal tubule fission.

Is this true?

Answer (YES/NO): NO